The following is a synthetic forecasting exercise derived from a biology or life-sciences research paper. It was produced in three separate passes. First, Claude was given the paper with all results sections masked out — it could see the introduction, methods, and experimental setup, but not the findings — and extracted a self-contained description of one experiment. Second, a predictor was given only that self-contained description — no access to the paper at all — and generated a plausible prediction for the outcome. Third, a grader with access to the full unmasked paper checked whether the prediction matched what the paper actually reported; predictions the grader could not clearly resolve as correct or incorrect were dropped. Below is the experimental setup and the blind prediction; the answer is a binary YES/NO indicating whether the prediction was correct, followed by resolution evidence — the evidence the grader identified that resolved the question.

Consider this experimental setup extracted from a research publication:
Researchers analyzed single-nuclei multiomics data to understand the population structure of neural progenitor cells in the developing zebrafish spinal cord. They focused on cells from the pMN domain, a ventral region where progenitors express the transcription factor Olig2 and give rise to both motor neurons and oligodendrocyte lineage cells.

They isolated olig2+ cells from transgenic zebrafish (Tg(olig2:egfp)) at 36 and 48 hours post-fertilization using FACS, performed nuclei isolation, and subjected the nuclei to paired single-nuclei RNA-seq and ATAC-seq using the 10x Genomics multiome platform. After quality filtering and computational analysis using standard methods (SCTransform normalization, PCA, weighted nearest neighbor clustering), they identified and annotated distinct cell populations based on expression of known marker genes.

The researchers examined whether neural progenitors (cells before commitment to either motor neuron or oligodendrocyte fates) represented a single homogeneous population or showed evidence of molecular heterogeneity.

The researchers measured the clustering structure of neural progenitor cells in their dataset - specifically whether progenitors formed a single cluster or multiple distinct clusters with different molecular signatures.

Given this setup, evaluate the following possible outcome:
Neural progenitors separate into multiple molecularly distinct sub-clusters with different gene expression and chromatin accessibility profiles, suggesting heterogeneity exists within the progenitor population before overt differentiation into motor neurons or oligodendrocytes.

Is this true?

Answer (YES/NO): YES